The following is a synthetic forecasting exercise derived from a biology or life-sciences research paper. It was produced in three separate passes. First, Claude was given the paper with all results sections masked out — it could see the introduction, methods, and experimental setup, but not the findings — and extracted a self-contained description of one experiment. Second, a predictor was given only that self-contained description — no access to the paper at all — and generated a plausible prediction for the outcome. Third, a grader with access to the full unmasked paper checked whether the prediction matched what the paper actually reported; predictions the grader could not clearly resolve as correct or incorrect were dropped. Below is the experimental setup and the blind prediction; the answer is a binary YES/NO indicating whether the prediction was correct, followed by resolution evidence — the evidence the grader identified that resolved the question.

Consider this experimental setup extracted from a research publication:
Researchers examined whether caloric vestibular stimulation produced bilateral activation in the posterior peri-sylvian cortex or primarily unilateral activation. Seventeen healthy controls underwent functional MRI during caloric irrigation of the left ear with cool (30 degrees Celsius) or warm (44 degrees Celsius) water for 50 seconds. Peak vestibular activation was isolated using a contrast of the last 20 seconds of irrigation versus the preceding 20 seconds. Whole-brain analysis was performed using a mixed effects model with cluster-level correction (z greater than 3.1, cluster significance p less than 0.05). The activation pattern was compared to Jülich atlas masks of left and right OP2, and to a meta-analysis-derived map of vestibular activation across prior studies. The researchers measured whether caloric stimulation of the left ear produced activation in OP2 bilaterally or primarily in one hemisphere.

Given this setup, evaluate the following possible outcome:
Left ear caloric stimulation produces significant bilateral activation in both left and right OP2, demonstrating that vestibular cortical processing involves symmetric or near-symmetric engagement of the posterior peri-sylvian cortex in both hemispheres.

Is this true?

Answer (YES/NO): NO